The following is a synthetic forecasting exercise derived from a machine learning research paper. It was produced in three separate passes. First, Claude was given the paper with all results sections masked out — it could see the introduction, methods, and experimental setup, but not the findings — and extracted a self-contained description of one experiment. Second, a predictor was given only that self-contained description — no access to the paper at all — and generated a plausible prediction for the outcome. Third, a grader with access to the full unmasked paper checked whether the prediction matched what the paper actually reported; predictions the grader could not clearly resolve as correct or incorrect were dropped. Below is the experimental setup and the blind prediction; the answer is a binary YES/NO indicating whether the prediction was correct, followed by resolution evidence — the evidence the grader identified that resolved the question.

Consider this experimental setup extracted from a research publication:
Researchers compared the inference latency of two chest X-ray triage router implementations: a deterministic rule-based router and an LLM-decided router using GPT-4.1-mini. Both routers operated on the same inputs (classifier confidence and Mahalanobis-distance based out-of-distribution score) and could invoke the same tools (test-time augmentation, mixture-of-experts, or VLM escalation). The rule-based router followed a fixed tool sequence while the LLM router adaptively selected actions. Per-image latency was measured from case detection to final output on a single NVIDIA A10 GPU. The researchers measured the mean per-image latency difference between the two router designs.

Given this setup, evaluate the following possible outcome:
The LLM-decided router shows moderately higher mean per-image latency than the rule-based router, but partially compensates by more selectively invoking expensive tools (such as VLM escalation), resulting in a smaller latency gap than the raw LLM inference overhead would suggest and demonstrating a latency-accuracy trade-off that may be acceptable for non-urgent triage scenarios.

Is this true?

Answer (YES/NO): NO